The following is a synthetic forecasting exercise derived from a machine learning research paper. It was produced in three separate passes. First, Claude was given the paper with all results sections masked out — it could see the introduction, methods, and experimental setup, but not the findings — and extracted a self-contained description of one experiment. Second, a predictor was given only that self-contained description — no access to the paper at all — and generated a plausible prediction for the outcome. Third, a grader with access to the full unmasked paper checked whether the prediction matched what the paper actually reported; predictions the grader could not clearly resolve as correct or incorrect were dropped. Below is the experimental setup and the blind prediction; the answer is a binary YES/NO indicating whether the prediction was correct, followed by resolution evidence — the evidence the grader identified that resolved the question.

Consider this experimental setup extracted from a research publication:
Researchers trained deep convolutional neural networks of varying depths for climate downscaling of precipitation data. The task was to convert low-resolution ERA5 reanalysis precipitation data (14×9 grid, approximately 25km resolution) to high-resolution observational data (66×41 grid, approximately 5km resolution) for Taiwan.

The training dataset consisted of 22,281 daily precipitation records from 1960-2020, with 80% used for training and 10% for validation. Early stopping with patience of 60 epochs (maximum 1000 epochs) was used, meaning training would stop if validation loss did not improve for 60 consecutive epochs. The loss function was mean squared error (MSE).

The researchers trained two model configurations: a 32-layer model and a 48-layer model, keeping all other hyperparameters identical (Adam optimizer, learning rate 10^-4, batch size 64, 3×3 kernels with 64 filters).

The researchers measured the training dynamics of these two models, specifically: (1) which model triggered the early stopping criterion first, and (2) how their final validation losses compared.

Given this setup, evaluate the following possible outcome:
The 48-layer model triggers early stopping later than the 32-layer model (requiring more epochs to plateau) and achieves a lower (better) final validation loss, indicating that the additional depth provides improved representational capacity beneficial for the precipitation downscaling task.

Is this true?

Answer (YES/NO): NO